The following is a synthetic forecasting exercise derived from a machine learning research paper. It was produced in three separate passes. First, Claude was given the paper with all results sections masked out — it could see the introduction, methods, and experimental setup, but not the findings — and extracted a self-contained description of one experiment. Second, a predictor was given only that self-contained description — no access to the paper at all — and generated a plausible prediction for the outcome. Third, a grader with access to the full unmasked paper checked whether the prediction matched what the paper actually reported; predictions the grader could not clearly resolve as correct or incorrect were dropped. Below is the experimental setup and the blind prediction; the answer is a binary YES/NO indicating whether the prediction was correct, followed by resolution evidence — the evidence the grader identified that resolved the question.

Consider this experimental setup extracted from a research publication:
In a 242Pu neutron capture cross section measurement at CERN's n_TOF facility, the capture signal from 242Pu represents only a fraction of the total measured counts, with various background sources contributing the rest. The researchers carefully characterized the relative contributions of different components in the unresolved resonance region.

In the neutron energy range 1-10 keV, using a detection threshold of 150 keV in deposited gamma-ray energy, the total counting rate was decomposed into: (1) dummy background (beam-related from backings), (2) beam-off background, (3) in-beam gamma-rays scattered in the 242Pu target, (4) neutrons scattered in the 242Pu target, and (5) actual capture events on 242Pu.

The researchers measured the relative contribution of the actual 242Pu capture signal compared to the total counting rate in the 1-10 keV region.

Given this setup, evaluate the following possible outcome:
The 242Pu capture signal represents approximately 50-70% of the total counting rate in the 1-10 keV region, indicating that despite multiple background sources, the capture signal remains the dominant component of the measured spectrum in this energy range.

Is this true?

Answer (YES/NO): NO